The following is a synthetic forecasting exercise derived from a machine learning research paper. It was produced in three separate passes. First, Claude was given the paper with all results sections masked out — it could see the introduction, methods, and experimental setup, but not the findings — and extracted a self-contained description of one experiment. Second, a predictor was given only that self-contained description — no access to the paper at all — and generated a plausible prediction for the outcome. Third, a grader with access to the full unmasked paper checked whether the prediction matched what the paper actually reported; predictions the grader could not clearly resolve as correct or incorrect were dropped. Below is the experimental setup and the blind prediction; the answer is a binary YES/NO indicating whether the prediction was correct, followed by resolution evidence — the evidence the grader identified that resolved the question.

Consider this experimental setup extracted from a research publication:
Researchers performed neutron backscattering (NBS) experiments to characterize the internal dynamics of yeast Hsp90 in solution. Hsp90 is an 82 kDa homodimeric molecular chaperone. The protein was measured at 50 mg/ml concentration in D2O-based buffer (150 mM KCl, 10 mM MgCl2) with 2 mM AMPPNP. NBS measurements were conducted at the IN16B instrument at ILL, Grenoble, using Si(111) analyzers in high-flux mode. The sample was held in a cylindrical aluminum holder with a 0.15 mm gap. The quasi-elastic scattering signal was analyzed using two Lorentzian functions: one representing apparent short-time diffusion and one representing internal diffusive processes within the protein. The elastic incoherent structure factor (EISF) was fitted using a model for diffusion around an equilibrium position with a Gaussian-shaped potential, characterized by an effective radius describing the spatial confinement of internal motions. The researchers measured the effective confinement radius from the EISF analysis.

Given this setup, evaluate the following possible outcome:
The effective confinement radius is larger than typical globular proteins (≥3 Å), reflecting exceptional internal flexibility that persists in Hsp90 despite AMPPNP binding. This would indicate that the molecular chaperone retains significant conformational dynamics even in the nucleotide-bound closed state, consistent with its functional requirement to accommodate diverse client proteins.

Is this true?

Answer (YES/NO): NO